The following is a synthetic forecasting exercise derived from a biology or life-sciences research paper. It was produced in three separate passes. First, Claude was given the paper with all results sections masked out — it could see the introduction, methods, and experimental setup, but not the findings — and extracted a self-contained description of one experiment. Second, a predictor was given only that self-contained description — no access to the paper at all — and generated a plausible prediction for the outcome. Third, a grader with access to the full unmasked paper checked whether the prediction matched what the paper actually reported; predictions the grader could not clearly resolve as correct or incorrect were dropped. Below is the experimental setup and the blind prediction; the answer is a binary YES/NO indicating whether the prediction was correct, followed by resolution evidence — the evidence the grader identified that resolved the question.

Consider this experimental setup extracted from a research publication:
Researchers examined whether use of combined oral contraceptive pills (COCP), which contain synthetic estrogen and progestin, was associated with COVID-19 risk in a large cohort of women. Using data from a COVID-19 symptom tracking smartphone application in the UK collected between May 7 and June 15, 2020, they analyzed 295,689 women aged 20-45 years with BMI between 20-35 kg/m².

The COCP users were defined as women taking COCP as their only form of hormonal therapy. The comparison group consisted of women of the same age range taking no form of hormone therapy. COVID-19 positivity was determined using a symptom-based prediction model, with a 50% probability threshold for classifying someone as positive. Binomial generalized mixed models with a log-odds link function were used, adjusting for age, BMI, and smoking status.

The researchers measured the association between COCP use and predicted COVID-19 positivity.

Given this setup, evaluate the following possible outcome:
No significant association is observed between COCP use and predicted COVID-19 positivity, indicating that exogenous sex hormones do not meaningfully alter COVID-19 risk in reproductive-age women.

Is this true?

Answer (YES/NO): NO